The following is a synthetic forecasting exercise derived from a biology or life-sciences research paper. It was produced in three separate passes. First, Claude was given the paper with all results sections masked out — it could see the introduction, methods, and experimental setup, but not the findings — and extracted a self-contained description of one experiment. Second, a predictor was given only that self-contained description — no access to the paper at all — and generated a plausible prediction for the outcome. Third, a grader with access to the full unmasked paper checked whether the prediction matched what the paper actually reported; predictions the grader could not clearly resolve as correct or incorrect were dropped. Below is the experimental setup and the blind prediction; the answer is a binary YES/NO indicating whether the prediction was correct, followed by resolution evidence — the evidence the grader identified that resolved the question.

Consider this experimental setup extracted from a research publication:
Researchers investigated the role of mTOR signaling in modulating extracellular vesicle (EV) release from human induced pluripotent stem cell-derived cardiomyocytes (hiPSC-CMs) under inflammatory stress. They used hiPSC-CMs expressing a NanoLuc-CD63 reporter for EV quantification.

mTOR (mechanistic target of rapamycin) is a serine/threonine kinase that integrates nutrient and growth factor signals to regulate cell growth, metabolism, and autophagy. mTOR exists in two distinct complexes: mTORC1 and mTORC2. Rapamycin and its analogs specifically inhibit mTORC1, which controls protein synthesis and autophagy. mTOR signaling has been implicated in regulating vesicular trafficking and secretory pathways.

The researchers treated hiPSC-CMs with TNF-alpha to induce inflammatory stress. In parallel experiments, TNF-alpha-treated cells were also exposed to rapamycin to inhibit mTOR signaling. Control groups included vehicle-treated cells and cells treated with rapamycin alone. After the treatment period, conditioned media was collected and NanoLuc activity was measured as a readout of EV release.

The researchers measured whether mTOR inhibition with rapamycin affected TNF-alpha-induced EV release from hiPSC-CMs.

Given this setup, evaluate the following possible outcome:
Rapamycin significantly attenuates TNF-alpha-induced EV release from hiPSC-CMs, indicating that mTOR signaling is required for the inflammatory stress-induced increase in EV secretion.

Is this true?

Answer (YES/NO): YES